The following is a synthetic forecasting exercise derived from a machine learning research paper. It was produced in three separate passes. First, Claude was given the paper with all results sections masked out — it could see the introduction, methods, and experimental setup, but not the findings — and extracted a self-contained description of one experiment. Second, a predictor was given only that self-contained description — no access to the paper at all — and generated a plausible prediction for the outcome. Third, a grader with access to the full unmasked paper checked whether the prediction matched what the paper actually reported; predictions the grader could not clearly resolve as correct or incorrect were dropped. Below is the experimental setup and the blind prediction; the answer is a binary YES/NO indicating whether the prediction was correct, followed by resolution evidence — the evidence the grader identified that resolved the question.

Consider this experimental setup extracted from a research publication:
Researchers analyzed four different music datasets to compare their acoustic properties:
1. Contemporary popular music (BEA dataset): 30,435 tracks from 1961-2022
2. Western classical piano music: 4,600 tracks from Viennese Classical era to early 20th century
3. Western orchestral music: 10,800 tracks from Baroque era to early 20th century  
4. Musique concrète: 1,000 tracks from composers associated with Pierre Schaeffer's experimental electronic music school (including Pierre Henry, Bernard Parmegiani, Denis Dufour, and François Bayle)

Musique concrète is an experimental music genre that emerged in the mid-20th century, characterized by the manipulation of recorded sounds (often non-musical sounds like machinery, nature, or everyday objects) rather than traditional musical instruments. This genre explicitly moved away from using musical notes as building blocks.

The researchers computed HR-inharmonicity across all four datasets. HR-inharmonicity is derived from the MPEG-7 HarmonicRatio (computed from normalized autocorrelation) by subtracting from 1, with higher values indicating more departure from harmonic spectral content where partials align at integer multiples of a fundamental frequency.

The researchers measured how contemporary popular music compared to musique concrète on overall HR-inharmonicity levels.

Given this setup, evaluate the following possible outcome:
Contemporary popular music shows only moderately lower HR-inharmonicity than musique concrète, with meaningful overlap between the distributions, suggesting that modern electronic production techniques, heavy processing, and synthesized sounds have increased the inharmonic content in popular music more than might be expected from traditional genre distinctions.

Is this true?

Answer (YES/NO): NO